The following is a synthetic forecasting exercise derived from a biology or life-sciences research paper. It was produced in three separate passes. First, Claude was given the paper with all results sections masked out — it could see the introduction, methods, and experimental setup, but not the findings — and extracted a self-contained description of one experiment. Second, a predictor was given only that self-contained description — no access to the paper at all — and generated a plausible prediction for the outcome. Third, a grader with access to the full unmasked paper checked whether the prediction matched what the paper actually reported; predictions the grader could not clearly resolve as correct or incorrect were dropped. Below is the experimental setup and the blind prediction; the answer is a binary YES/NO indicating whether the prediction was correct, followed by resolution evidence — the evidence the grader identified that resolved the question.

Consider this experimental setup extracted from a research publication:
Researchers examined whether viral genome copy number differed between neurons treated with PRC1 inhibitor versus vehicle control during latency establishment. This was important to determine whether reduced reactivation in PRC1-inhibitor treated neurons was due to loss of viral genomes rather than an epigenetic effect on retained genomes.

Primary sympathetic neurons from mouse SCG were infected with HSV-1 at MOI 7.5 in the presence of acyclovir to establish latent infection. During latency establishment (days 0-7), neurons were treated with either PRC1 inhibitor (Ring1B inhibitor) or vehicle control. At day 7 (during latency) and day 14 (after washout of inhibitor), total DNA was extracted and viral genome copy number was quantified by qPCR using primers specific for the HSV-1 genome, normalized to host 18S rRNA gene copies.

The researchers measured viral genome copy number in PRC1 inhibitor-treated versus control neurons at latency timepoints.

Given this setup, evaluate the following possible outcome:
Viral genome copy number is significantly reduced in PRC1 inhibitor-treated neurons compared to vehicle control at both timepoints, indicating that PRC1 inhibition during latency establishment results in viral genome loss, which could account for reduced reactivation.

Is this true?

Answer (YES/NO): NO